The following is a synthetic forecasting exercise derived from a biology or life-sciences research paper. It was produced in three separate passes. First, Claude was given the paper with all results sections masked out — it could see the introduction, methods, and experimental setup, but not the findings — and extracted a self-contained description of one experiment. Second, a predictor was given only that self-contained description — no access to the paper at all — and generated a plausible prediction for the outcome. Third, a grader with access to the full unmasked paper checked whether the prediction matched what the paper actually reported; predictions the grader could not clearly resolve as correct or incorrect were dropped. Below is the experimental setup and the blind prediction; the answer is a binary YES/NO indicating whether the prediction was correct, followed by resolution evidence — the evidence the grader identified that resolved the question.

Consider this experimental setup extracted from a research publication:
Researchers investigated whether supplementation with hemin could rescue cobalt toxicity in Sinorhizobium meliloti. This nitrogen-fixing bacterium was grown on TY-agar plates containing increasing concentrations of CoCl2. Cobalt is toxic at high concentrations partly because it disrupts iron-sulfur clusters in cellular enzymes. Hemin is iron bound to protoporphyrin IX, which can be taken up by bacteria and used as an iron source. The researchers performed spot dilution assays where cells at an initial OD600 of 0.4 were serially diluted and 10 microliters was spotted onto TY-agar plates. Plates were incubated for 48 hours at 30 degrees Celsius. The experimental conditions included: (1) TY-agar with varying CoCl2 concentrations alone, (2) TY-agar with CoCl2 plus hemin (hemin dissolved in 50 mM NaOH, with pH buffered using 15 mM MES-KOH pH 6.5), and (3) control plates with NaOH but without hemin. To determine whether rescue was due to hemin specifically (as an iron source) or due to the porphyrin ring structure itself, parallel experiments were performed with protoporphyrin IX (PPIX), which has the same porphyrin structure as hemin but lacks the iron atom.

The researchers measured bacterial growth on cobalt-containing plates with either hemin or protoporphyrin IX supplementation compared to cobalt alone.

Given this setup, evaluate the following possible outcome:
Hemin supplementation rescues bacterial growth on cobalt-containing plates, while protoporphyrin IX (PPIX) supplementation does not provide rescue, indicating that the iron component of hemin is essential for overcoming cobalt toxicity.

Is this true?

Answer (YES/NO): YES